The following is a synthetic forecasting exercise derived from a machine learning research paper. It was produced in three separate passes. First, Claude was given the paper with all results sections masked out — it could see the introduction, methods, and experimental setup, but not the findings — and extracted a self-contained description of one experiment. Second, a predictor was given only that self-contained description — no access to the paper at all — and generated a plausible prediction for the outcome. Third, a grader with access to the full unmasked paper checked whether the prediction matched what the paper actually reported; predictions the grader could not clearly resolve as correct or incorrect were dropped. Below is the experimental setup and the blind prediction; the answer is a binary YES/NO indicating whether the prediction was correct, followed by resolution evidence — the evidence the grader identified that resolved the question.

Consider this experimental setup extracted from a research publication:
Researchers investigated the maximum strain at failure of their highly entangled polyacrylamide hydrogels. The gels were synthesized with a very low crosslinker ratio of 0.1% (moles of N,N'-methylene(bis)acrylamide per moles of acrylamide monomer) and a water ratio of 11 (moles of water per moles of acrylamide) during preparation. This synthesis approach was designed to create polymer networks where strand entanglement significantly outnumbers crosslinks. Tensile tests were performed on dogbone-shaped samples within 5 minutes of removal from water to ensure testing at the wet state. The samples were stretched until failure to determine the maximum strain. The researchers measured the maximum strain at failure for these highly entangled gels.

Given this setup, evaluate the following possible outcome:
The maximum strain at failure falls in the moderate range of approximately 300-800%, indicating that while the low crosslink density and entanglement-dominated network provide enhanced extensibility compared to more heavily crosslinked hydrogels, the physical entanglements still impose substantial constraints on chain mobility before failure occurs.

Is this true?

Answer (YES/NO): NO